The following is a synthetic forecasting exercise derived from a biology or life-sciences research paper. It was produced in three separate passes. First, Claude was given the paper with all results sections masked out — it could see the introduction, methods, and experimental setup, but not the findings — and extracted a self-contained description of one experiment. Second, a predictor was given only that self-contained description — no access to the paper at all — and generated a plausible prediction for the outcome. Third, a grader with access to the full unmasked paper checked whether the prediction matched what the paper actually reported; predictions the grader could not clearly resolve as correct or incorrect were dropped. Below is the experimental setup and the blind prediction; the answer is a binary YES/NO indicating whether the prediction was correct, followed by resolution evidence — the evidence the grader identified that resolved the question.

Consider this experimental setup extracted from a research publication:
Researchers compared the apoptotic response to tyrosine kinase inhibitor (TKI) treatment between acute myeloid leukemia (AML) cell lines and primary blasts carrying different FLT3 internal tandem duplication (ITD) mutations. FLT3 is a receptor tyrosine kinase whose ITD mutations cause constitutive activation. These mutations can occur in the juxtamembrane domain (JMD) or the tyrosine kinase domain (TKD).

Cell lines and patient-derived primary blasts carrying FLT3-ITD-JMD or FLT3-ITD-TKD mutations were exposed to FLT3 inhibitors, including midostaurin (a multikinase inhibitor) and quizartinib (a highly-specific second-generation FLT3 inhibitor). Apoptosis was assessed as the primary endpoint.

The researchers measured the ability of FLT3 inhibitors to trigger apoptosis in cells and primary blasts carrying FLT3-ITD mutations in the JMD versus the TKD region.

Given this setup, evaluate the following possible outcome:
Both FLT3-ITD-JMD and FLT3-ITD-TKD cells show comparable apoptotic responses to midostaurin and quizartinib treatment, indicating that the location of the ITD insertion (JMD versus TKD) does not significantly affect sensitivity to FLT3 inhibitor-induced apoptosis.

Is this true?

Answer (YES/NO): NO